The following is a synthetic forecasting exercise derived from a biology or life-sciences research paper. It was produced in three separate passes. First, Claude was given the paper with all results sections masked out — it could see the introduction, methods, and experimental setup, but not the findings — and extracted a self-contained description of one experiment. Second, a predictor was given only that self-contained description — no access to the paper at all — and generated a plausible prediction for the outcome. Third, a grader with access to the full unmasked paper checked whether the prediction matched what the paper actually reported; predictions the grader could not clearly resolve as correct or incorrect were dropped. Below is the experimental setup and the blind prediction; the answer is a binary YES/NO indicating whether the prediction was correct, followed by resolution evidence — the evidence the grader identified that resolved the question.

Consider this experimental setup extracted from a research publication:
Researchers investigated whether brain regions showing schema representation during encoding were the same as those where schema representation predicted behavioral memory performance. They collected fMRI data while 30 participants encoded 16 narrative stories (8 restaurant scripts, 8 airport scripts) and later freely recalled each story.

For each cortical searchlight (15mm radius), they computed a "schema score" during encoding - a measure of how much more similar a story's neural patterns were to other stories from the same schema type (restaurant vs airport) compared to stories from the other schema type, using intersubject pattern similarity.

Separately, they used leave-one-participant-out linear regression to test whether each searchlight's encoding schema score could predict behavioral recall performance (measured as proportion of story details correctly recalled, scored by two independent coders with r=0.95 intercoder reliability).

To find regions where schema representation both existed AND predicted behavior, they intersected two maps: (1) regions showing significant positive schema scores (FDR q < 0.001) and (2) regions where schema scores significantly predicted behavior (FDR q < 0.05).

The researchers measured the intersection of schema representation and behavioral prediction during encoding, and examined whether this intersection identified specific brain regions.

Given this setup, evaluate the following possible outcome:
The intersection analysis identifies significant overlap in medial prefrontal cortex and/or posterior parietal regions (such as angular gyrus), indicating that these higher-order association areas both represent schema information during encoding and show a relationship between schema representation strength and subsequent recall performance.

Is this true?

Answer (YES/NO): YES